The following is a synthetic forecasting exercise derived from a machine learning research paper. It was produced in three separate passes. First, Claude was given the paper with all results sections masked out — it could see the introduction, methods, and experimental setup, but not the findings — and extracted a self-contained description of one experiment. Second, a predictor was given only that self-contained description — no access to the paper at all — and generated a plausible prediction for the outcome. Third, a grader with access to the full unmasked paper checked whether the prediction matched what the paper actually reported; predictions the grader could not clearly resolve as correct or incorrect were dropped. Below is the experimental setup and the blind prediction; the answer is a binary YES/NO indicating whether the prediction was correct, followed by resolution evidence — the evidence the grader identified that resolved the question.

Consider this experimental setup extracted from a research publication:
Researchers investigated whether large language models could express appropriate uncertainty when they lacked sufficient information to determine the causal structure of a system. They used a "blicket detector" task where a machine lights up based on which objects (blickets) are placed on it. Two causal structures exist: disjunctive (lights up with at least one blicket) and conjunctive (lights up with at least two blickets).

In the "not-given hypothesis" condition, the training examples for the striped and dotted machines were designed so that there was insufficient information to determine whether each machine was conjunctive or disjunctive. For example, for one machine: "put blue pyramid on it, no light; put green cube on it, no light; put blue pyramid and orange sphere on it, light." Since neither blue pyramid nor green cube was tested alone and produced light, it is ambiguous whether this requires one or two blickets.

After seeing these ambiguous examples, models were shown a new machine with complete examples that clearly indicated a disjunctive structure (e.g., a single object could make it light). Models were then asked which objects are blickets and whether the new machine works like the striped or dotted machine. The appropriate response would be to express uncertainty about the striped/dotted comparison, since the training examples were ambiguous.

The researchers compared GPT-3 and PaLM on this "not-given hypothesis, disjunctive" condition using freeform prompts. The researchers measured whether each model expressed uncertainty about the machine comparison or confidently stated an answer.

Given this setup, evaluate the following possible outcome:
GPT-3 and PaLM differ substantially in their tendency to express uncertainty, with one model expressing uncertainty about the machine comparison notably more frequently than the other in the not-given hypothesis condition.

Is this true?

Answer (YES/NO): YES